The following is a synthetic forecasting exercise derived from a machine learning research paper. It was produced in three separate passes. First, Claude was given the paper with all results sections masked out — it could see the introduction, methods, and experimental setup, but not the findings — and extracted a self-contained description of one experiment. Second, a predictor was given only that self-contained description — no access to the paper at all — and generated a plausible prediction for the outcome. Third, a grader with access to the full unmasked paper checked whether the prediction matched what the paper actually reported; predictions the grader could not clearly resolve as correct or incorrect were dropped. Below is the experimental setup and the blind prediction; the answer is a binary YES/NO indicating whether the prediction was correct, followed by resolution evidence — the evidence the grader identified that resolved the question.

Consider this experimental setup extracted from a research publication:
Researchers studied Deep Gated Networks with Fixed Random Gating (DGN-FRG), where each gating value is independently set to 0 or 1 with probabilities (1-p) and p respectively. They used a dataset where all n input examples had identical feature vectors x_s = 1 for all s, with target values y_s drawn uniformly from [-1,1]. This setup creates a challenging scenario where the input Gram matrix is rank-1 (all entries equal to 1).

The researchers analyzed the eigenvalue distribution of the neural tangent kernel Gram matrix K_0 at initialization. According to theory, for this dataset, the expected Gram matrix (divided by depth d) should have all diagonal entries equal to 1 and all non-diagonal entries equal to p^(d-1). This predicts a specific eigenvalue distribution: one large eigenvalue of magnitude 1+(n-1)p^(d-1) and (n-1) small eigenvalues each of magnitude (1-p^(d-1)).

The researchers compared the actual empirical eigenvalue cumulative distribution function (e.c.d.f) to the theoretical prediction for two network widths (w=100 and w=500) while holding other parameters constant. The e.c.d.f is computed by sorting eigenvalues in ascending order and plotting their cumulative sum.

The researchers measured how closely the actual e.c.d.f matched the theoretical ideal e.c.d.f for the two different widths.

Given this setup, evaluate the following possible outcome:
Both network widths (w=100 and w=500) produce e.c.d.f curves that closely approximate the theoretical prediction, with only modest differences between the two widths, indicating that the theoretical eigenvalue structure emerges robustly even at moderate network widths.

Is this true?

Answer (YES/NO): NO